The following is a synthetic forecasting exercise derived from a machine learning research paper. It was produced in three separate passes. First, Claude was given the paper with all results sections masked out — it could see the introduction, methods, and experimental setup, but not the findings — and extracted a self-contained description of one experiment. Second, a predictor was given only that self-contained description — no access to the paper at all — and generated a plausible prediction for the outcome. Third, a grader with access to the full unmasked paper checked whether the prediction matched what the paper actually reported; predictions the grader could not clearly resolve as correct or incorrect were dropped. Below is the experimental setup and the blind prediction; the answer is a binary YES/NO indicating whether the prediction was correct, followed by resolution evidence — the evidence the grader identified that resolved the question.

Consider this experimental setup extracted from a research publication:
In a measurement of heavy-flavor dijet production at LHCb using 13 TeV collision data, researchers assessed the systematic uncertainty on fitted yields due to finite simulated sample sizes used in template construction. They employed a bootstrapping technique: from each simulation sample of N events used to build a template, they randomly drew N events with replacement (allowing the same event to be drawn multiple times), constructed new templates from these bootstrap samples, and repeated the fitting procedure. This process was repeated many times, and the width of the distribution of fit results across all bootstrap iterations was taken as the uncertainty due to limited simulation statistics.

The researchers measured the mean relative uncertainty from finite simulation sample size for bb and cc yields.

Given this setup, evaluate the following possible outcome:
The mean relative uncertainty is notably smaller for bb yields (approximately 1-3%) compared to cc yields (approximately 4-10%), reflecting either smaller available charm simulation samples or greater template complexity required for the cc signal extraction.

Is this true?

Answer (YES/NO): NO